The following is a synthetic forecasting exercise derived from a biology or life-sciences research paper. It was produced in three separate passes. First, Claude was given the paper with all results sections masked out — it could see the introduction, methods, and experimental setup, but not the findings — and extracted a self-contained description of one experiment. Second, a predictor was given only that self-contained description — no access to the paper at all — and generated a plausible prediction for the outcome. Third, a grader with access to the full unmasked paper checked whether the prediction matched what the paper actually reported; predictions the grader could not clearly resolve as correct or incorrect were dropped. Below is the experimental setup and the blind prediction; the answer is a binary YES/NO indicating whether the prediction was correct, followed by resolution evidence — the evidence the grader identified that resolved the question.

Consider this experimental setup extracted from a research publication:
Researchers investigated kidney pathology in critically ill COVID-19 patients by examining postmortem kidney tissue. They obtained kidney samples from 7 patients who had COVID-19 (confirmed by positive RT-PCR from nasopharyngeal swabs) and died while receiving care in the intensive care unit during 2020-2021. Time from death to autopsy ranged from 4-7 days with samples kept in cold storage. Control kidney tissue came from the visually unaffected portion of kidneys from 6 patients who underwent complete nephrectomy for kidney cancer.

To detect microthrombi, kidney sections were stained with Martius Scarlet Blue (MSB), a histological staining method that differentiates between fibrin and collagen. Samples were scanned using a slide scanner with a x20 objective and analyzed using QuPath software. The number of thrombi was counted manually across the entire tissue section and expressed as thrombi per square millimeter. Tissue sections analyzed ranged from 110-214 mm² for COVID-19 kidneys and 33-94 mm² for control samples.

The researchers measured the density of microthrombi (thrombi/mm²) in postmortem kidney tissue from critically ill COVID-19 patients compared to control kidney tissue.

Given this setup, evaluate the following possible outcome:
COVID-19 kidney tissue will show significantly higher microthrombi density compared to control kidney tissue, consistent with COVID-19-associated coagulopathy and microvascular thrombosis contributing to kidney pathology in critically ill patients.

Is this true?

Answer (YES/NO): YES